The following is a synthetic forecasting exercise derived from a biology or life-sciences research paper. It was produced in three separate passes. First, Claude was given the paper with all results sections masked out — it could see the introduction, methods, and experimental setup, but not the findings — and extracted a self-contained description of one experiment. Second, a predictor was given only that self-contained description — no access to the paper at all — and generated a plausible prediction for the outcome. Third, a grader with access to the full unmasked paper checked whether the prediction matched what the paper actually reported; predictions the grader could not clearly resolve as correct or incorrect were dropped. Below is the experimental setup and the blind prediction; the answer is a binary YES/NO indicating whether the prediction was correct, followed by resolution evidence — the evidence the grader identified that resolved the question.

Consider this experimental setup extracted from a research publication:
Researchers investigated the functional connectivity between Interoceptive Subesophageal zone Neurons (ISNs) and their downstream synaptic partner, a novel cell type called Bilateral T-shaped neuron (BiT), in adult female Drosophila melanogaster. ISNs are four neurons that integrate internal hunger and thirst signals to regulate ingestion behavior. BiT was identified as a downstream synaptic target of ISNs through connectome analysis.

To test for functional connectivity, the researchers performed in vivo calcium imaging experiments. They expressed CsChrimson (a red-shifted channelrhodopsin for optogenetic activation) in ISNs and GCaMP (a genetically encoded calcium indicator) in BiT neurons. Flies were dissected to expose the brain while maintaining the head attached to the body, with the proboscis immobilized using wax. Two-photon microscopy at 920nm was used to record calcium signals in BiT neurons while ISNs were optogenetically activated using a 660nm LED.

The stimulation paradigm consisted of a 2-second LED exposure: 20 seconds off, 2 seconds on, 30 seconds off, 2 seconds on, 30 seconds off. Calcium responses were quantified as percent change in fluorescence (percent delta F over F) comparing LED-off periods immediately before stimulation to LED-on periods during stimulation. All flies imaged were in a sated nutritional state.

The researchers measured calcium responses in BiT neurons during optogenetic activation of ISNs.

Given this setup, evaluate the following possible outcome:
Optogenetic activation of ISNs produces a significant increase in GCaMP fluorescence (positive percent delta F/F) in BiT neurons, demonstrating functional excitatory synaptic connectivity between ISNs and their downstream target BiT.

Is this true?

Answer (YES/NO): NO